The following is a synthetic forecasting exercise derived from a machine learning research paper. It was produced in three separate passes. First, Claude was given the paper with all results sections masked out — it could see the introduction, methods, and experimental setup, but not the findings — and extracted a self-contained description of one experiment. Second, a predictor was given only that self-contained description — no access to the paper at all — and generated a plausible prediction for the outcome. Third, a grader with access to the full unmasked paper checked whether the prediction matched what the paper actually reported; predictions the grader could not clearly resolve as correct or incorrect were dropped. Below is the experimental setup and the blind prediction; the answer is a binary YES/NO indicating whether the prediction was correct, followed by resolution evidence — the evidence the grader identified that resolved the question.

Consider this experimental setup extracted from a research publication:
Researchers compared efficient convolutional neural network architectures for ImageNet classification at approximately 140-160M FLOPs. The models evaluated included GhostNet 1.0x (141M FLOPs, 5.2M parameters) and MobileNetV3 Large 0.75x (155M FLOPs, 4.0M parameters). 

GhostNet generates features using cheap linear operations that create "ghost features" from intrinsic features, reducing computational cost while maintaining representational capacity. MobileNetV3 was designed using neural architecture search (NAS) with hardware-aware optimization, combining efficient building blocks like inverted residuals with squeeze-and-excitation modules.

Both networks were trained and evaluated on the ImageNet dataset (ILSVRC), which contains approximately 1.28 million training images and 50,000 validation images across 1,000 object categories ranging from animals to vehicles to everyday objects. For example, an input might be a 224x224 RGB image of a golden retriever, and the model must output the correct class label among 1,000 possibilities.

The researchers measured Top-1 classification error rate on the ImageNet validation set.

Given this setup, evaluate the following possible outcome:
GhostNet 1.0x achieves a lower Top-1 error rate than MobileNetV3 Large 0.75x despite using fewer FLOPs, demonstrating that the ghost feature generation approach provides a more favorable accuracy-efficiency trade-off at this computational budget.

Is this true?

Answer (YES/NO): YES